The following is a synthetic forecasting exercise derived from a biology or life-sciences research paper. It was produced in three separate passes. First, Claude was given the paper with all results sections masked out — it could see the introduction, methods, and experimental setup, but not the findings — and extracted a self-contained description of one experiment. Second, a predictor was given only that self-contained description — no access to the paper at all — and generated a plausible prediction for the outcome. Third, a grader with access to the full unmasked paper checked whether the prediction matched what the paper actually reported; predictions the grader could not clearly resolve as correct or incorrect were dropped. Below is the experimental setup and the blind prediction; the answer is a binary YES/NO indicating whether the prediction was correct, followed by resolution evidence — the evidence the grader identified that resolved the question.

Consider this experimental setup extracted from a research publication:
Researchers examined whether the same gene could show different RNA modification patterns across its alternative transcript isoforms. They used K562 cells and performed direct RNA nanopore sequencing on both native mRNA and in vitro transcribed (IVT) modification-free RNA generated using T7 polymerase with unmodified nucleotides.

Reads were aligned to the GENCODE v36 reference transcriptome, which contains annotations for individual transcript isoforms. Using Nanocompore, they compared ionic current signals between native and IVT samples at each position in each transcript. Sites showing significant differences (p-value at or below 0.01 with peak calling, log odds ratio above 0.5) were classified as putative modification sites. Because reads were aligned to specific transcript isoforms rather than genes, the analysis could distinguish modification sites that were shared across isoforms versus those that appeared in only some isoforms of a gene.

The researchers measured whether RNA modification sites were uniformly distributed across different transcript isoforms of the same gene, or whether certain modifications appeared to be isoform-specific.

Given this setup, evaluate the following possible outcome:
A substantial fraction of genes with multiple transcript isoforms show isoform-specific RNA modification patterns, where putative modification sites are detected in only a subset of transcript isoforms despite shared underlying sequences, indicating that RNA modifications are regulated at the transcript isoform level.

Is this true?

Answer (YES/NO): YES